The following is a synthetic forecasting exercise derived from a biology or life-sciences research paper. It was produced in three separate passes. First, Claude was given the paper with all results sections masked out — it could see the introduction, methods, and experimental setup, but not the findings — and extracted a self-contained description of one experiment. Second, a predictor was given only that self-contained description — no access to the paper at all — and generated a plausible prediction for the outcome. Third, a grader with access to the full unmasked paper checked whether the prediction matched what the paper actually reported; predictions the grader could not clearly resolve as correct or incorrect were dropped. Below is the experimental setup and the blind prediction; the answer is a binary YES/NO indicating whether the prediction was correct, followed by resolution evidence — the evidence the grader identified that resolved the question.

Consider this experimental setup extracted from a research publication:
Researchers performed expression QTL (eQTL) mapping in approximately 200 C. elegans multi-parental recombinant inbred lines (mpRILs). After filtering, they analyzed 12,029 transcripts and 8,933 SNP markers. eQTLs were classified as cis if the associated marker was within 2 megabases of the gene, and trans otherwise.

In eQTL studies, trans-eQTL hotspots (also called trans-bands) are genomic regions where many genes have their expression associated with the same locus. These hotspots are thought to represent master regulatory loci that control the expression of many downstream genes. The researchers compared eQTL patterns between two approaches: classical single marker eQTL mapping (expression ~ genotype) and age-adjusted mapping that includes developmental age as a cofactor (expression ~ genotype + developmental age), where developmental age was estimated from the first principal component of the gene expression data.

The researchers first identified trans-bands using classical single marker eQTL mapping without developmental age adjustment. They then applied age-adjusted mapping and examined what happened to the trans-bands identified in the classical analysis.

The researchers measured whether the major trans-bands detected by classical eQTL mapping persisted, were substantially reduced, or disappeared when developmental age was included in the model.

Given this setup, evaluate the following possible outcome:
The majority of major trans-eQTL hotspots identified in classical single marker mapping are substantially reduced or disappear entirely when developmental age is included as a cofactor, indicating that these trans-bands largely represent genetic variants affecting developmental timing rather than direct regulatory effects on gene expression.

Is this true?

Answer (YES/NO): YES